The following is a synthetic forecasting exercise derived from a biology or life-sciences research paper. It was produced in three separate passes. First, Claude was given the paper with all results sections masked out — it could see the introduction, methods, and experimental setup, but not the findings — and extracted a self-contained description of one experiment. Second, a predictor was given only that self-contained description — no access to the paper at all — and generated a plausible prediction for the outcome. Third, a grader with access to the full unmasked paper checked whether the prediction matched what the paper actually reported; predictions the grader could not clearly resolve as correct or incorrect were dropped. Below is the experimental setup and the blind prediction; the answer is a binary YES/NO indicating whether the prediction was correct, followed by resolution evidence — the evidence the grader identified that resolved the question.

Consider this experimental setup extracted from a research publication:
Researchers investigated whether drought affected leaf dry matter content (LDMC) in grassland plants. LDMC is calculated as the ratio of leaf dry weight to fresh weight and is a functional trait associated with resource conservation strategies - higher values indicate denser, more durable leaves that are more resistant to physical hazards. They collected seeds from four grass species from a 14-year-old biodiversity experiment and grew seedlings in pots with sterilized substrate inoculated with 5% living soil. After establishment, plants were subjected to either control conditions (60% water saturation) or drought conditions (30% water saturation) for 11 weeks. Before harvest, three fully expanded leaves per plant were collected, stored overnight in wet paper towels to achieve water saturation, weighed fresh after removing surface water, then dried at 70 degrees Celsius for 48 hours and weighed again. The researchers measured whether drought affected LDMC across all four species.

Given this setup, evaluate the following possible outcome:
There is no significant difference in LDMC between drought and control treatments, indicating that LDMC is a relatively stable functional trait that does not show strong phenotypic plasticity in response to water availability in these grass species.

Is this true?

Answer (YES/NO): YES